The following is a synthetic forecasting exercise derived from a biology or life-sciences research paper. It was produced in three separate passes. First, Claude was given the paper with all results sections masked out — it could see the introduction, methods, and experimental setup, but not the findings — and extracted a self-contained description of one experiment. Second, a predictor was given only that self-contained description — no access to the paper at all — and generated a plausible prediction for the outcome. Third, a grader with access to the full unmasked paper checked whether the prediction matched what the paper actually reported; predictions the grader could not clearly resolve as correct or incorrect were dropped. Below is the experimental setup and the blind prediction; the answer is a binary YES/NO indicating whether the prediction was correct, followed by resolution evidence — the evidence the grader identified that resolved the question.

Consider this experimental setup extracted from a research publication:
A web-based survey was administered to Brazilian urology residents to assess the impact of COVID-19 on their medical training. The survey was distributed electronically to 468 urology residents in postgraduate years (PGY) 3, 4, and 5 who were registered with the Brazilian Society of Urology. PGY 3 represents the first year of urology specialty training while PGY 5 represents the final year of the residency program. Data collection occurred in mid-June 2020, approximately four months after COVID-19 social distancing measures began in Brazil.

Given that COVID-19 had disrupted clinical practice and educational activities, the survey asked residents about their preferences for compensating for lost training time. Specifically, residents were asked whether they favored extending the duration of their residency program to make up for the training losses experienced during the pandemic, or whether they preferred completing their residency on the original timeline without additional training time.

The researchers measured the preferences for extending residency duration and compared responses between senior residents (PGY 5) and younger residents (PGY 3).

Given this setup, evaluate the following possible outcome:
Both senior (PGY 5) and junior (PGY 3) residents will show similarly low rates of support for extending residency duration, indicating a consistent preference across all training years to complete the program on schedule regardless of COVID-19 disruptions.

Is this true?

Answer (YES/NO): NO